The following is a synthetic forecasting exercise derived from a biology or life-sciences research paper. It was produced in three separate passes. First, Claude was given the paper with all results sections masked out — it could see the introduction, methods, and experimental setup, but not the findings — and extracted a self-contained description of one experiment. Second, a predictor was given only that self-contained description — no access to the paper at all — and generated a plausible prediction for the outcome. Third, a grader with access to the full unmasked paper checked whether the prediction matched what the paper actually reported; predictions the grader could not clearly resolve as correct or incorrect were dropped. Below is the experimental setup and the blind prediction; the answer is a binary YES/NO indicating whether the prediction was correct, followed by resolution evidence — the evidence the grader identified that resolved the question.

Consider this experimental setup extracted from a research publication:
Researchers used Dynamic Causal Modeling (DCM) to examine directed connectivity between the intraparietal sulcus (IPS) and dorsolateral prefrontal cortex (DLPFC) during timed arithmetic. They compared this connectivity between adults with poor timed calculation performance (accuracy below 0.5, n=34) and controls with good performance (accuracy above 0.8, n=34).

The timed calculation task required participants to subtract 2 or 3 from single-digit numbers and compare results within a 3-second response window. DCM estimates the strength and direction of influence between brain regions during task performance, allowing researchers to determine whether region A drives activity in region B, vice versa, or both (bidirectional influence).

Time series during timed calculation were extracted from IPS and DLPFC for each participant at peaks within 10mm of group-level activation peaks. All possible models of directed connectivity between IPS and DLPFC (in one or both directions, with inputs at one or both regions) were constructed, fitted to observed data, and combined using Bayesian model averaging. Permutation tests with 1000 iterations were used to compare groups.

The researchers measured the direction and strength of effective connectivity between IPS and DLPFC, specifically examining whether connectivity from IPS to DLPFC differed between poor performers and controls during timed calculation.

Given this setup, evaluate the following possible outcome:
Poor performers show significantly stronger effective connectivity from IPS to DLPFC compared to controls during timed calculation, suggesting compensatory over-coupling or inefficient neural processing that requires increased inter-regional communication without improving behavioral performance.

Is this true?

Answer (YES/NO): NO